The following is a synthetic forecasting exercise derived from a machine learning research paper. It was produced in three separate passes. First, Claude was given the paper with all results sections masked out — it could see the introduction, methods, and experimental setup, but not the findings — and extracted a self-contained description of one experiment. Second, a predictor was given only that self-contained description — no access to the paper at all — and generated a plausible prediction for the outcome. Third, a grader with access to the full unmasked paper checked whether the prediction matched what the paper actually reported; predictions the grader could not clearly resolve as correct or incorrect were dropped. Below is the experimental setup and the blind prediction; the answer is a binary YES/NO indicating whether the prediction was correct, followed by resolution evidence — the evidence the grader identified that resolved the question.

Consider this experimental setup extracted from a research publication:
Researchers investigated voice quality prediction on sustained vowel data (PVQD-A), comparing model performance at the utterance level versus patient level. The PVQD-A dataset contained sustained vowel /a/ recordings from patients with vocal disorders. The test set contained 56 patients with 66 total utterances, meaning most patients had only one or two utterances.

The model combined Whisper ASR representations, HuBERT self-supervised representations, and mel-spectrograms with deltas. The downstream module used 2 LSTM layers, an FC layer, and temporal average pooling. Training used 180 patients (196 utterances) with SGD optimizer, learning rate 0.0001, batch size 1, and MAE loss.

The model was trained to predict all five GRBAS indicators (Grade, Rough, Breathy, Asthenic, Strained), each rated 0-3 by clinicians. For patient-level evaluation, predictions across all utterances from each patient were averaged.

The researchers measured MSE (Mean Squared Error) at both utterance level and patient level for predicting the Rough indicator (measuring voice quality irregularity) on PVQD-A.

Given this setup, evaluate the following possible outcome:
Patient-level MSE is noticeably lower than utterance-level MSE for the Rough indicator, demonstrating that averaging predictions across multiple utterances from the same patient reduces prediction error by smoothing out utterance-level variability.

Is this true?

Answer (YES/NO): NO